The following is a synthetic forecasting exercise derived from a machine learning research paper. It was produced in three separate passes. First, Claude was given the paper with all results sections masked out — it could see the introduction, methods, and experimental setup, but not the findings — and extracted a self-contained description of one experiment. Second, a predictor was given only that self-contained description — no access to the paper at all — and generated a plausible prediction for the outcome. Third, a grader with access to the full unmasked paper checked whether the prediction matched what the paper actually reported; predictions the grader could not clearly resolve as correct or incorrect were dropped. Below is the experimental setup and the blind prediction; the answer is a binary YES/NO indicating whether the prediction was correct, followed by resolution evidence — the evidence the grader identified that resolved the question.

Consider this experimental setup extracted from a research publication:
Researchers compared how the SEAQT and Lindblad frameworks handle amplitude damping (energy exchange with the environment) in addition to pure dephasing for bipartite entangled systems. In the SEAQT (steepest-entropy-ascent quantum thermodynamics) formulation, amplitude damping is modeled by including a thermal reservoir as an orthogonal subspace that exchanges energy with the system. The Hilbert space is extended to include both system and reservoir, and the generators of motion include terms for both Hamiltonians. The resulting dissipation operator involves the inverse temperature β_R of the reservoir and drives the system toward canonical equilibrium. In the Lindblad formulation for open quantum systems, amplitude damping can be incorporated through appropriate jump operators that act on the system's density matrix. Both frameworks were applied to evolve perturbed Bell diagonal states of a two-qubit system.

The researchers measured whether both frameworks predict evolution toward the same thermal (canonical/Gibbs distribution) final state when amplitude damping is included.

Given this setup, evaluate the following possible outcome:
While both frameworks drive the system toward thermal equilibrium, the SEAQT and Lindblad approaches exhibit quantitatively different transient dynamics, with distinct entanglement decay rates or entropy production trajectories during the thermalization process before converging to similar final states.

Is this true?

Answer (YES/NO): NO